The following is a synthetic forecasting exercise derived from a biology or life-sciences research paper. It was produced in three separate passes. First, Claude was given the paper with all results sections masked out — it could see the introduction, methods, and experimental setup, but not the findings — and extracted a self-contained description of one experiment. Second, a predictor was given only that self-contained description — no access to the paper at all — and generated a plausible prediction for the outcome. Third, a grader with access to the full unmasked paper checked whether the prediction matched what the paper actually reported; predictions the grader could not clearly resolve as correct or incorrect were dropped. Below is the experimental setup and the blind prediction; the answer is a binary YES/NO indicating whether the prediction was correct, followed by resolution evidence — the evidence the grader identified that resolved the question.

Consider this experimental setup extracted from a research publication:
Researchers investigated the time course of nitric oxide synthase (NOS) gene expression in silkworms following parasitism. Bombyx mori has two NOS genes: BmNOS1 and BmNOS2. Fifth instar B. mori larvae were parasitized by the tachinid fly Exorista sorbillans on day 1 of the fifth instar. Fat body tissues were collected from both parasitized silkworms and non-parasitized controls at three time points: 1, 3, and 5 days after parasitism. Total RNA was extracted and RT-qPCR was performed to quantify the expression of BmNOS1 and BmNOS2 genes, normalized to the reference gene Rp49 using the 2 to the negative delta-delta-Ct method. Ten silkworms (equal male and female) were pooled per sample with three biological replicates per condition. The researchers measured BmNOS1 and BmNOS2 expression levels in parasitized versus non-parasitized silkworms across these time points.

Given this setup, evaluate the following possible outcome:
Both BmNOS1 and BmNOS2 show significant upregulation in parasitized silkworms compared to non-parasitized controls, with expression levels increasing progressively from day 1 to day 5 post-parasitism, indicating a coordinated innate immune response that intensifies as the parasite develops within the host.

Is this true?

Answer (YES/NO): NO